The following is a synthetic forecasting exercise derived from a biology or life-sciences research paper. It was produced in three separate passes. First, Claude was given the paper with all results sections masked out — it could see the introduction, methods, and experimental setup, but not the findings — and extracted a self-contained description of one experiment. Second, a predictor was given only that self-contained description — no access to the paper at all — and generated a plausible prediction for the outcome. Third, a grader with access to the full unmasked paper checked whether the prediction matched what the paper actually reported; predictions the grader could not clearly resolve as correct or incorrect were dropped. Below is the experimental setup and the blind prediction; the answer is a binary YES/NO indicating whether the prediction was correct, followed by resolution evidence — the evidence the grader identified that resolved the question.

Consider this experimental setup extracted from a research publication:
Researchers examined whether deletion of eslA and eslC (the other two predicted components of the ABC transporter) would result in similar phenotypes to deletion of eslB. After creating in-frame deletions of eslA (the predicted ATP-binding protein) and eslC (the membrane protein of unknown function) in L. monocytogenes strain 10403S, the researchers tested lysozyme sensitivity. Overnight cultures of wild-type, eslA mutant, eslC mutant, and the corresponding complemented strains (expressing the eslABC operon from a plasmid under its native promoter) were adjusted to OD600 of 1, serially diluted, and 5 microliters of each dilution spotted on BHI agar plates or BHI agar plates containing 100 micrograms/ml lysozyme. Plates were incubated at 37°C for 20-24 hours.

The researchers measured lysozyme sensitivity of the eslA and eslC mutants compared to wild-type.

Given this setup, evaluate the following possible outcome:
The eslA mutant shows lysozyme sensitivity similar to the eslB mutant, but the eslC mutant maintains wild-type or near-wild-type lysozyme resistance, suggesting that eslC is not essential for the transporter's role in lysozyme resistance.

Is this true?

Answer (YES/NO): YES